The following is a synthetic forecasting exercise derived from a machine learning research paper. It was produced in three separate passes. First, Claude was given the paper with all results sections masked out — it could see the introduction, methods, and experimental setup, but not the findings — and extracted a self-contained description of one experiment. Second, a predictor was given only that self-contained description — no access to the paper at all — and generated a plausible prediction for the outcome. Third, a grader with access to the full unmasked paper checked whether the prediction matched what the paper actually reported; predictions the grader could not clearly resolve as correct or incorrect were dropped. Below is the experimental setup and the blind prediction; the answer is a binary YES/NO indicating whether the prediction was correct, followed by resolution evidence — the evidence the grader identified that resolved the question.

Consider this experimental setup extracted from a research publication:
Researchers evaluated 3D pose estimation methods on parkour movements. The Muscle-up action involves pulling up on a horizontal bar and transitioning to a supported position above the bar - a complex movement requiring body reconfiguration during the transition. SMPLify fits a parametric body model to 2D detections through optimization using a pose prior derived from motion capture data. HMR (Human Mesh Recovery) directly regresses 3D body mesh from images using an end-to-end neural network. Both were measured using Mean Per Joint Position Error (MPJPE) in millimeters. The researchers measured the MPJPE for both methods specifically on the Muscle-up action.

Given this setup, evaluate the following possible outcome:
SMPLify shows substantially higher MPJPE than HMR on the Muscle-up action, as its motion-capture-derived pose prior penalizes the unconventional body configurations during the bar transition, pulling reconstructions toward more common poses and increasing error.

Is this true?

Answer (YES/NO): NO